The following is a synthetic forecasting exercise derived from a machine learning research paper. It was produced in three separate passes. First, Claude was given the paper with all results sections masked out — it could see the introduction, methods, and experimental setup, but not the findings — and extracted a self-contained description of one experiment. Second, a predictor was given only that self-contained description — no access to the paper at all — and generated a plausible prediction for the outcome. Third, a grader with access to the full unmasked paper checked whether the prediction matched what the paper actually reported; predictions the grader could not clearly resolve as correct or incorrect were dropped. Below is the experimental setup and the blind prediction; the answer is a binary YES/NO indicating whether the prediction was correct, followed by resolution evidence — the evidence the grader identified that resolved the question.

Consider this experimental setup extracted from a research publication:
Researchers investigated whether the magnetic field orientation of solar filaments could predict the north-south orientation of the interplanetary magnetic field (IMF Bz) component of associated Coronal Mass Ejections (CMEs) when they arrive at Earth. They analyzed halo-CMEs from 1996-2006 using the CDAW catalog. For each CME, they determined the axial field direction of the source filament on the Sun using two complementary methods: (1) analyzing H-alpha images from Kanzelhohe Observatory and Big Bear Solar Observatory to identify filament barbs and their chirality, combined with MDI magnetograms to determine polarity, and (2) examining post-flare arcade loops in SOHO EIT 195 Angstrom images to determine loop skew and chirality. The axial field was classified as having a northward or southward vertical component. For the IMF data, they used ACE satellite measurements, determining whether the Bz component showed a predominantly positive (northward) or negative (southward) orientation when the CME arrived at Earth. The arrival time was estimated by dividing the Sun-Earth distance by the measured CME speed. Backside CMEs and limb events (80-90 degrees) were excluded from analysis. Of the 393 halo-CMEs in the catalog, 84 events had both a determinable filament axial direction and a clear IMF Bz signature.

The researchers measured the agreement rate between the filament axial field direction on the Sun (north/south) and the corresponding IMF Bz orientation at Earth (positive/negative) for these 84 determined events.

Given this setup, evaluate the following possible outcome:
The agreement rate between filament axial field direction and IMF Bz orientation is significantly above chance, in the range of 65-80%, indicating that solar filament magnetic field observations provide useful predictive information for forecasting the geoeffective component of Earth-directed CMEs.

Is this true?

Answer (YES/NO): NO